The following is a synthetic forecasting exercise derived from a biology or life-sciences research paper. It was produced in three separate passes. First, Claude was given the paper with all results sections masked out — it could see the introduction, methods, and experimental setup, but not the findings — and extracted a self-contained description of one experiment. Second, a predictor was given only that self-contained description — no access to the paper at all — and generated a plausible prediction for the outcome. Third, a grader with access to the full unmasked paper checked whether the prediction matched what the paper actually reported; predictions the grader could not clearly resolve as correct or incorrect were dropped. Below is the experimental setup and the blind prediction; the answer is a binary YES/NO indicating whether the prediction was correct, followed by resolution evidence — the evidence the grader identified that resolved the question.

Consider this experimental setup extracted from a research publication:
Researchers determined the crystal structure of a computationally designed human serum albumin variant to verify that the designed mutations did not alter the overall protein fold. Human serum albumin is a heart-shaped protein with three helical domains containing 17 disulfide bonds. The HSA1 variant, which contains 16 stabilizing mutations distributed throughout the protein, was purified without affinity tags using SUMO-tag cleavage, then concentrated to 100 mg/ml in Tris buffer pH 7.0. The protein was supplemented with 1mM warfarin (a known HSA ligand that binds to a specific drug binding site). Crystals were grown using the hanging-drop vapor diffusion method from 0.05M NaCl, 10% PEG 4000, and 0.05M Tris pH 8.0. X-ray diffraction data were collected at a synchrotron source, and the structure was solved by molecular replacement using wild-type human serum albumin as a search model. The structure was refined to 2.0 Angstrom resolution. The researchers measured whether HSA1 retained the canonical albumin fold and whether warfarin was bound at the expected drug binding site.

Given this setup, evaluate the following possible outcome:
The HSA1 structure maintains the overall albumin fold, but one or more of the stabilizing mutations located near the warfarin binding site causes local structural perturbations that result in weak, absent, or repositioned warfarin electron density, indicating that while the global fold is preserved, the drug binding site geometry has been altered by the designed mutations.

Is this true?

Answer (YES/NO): NO